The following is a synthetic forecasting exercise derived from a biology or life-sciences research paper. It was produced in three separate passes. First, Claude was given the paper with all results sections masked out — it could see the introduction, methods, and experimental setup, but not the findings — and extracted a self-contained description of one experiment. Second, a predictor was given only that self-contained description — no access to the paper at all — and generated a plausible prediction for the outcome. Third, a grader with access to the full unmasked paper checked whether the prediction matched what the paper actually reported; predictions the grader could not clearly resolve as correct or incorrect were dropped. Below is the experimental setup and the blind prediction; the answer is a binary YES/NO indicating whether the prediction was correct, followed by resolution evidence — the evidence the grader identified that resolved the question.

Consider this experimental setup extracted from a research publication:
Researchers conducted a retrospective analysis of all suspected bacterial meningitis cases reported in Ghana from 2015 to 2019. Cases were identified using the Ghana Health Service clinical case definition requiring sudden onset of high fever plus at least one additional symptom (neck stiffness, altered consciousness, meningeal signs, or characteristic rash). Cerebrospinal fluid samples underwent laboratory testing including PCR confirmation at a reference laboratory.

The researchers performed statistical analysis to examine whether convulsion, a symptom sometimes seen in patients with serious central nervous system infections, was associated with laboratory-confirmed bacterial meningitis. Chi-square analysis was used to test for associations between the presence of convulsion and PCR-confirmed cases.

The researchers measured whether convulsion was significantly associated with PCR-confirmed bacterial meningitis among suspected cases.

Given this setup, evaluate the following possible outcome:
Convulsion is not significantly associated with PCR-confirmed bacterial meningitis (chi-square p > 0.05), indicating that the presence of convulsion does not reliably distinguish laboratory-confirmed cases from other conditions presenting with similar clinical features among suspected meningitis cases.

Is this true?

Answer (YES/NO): NO